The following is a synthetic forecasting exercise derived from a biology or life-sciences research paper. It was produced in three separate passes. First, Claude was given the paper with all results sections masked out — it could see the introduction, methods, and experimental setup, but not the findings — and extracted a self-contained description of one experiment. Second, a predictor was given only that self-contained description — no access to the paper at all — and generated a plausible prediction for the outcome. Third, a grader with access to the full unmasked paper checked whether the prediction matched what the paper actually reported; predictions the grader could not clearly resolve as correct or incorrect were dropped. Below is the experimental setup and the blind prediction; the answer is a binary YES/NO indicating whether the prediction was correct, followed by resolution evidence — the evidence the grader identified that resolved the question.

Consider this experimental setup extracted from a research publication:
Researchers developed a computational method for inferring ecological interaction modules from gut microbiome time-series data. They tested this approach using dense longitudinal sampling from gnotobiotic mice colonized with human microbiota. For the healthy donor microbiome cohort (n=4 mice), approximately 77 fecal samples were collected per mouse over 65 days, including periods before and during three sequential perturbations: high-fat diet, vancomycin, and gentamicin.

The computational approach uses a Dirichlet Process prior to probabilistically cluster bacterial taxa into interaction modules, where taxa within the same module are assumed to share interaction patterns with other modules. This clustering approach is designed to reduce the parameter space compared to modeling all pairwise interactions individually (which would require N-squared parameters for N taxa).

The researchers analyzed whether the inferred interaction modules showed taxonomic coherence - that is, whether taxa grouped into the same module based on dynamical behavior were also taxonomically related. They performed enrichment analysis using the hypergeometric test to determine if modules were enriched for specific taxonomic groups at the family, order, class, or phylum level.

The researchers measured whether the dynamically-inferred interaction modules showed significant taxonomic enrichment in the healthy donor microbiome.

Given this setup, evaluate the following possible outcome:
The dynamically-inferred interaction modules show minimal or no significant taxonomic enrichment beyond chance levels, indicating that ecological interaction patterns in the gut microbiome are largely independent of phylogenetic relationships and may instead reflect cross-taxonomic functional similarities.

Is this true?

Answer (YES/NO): NO